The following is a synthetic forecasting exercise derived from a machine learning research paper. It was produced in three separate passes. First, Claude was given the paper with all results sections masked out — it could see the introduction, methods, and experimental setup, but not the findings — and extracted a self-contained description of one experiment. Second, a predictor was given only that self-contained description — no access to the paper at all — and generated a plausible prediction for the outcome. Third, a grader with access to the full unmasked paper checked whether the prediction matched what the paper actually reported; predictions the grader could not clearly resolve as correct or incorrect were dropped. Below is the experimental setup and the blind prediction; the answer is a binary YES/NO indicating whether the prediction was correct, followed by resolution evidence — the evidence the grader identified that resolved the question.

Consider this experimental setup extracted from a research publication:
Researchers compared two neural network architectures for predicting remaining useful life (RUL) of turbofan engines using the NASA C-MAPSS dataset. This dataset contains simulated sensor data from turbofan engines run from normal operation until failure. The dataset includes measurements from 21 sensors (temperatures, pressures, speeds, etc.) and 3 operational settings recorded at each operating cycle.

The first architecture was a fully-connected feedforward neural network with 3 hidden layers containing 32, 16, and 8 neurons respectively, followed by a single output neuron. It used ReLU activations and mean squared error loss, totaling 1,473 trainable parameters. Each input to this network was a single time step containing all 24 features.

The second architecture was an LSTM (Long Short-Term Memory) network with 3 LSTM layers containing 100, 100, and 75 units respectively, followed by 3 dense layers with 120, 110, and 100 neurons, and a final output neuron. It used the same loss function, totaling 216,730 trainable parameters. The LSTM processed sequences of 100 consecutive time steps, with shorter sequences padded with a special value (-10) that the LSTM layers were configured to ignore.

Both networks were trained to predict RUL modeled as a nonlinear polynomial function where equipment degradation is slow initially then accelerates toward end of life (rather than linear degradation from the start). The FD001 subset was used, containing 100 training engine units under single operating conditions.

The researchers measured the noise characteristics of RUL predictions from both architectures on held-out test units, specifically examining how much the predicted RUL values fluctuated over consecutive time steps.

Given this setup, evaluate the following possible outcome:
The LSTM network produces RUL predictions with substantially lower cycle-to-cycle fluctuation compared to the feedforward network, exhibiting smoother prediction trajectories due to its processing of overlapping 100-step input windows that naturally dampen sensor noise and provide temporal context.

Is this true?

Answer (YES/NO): YES